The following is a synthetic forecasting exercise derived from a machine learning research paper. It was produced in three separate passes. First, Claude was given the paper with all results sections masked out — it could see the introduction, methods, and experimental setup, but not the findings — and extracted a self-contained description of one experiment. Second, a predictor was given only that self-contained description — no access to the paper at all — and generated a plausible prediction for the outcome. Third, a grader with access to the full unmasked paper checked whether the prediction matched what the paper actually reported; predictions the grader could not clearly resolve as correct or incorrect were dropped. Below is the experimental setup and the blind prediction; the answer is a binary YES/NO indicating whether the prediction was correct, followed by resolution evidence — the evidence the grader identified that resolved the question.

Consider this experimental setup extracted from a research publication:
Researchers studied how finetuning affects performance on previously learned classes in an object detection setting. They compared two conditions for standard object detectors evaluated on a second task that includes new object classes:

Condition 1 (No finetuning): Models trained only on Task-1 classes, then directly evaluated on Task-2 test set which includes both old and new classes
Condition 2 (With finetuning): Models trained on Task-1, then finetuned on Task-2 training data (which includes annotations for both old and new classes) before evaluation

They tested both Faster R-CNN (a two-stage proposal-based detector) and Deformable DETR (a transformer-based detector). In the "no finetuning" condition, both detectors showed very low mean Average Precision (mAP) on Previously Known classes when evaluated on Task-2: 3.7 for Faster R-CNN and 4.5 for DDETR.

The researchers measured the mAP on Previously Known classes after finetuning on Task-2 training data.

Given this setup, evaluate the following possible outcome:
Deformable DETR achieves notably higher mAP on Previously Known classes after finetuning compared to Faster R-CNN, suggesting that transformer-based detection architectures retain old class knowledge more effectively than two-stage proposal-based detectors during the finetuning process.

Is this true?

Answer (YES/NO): NO